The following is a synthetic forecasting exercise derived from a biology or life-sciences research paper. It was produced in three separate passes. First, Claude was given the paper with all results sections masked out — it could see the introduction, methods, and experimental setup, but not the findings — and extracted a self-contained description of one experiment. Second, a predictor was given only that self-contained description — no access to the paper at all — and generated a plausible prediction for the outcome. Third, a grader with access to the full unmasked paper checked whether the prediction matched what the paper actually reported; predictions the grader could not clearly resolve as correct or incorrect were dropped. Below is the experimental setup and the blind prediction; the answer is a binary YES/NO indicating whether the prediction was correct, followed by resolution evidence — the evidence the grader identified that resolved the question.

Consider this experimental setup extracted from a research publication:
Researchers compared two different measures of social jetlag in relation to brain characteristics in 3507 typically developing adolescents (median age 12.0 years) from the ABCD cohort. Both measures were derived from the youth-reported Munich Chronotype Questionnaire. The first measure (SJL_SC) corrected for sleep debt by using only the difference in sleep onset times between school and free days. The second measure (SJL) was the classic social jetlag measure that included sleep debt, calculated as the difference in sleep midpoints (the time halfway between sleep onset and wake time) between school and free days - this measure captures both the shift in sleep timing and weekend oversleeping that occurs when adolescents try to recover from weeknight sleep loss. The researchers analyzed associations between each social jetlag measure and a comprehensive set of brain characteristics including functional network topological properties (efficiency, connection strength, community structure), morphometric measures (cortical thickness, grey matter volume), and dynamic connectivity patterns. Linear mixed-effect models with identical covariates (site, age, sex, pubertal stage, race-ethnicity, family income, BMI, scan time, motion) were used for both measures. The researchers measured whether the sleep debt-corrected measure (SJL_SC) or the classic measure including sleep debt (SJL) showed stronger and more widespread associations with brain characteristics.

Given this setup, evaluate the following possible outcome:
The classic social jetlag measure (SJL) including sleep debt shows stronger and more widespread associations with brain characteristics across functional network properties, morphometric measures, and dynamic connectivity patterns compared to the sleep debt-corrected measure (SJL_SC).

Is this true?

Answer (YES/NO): YES